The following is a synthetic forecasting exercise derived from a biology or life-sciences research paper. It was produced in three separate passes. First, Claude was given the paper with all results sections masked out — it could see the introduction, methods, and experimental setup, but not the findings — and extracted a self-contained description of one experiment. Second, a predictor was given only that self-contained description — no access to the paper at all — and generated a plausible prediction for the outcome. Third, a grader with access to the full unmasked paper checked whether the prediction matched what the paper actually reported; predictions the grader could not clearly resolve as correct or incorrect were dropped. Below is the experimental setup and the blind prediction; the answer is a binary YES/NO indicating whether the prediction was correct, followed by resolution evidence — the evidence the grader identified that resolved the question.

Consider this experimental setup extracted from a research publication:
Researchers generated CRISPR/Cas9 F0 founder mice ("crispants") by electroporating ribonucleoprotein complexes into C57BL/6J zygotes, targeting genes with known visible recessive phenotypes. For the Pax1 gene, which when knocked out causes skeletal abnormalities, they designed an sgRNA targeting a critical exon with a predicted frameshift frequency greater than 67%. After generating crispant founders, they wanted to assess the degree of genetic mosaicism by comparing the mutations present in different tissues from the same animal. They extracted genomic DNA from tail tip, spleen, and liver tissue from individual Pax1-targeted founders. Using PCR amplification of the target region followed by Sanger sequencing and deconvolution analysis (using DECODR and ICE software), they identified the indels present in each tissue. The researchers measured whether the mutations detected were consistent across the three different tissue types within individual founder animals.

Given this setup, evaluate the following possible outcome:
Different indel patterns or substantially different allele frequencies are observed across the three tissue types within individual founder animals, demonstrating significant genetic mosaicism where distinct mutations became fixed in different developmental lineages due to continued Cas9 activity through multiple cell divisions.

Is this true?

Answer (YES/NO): NO